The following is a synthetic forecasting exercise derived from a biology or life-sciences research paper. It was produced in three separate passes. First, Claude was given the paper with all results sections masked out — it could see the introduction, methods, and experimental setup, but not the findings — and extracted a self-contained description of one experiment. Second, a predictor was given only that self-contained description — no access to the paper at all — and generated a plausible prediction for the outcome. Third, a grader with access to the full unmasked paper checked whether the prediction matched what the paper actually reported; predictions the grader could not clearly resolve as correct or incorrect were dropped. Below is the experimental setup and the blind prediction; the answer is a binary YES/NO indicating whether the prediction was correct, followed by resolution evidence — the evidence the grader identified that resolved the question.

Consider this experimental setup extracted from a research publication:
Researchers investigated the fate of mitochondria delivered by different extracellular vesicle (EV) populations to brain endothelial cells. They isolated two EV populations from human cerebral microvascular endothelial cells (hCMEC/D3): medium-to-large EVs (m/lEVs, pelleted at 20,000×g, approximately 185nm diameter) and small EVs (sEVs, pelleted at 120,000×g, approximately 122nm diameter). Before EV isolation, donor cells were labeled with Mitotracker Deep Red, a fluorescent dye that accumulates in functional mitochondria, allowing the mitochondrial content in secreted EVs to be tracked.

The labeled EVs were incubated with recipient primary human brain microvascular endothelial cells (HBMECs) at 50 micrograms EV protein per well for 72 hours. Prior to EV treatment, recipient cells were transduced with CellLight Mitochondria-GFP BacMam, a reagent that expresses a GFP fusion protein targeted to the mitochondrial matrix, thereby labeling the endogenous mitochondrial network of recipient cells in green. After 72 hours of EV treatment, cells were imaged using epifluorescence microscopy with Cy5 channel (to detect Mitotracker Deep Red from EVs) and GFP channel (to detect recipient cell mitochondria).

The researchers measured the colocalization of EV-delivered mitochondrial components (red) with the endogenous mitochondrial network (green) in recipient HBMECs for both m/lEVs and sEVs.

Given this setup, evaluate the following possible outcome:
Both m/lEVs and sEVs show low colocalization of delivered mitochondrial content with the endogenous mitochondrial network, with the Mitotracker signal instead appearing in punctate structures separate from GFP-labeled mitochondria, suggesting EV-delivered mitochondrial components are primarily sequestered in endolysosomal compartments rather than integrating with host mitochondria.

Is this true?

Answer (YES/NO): NO